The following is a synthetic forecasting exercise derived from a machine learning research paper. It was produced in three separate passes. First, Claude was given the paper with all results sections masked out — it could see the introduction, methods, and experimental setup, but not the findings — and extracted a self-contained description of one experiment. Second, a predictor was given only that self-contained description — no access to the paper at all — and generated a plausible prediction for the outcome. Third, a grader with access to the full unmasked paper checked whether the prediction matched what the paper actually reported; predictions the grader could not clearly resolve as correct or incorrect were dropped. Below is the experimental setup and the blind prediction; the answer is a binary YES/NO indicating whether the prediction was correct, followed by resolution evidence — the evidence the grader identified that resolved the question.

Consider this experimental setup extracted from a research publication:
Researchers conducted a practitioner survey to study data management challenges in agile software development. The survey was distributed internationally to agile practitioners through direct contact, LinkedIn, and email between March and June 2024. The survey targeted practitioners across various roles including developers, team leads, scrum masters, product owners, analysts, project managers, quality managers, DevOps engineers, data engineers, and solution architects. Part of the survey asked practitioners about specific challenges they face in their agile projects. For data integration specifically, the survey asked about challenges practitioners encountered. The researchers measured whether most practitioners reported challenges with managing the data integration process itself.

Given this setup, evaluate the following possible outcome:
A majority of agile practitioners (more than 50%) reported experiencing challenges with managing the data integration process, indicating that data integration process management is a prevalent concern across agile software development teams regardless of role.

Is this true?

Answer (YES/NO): YES